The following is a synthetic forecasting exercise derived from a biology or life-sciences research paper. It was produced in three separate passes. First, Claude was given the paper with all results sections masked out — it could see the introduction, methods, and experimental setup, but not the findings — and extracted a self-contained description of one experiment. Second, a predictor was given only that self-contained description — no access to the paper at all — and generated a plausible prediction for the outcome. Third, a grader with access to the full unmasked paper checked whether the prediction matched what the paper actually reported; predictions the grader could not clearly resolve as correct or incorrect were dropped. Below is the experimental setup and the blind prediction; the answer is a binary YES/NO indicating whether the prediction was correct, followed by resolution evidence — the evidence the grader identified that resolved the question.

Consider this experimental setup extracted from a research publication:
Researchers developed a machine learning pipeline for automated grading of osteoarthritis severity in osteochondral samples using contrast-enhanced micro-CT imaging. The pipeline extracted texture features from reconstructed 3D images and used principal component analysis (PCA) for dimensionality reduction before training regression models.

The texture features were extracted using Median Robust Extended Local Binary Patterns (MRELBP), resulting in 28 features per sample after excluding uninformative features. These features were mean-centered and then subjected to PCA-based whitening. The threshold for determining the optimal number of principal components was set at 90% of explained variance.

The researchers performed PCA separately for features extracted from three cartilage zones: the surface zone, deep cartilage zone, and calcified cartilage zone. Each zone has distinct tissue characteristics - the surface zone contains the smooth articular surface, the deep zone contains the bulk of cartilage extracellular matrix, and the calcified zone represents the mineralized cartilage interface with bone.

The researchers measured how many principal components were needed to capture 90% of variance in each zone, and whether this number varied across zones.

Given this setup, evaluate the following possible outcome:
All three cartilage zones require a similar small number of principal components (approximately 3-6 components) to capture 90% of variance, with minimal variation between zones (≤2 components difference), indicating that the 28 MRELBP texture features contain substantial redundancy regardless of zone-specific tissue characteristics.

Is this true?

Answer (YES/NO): YES